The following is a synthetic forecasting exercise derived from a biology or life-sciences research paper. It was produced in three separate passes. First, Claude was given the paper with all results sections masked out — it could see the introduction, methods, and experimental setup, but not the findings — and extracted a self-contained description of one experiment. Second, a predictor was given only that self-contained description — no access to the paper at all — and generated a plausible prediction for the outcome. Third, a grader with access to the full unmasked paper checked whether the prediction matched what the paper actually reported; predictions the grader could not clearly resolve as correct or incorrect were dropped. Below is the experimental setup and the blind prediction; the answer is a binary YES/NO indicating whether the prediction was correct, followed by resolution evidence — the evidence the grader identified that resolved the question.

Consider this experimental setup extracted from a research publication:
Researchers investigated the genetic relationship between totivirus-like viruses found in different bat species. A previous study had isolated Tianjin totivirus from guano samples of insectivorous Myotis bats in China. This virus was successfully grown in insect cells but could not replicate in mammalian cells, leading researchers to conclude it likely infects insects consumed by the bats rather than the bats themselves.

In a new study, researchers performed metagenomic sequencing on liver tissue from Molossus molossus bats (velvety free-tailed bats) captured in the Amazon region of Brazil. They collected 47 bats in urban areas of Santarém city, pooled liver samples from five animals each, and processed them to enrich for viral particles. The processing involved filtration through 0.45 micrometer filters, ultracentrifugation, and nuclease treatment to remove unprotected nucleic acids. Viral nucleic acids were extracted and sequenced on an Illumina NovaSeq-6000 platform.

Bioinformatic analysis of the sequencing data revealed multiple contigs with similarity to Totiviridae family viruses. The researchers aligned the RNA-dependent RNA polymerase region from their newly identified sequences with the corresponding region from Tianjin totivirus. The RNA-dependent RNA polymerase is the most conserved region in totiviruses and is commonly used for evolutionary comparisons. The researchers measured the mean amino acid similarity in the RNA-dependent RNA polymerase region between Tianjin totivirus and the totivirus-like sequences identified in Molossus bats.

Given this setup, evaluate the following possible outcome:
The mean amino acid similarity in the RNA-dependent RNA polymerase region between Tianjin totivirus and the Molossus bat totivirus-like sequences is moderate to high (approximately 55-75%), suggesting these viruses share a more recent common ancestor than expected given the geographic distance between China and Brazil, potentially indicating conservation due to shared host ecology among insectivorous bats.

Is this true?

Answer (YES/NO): NO